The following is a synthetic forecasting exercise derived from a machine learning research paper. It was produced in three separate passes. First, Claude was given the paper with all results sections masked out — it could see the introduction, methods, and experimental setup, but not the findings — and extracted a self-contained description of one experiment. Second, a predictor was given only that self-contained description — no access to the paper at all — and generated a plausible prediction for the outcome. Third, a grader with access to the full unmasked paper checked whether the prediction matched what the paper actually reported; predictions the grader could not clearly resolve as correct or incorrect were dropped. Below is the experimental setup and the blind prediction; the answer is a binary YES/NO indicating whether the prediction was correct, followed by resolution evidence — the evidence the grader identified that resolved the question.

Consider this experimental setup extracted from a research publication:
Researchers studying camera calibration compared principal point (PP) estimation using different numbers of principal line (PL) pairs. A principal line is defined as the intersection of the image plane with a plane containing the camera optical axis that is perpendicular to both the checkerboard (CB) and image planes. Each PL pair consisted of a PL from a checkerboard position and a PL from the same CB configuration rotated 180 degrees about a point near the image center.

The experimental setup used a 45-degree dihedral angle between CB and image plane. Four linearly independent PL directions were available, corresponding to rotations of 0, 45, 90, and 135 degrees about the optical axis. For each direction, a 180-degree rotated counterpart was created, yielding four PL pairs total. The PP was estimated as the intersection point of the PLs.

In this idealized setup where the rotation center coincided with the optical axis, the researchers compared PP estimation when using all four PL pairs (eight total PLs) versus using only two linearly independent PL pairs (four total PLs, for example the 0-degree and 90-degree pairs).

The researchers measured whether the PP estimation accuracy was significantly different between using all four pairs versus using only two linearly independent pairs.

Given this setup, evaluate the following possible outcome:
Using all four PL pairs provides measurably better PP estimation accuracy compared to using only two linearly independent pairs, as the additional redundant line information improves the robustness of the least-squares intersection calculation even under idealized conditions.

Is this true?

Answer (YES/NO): NO